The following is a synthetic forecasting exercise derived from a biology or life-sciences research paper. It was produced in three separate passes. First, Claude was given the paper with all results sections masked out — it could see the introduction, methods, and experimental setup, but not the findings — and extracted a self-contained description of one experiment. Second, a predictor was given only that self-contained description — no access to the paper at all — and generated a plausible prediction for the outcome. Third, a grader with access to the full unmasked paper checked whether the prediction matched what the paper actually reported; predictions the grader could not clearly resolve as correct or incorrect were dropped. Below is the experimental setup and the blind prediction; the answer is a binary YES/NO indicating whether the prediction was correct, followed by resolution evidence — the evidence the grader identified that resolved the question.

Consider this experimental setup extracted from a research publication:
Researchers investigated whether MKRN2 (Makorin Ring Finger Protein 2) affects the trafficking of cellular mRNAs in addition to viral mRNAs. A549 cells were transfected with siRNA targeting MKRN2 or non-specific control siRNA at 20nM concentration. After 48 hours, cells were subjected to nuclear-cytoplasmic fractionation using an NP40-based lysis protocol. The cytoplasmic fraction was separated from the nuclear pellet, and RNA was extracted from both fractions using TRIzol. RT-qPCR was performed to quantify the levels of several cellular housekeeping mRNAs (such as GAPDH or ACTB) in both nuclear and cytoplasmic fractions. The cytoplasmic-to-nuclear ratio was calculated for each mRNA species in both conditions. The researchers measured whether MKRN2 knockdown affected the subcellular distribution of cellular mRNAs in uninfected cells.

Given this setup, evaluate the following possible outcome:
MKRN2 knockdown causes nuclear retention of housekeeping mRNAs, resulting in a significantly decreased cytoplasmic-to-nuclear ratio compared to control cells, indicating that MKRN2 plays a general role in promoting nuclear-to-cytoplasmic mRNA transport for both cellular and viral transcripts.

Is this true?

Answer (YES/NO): NO